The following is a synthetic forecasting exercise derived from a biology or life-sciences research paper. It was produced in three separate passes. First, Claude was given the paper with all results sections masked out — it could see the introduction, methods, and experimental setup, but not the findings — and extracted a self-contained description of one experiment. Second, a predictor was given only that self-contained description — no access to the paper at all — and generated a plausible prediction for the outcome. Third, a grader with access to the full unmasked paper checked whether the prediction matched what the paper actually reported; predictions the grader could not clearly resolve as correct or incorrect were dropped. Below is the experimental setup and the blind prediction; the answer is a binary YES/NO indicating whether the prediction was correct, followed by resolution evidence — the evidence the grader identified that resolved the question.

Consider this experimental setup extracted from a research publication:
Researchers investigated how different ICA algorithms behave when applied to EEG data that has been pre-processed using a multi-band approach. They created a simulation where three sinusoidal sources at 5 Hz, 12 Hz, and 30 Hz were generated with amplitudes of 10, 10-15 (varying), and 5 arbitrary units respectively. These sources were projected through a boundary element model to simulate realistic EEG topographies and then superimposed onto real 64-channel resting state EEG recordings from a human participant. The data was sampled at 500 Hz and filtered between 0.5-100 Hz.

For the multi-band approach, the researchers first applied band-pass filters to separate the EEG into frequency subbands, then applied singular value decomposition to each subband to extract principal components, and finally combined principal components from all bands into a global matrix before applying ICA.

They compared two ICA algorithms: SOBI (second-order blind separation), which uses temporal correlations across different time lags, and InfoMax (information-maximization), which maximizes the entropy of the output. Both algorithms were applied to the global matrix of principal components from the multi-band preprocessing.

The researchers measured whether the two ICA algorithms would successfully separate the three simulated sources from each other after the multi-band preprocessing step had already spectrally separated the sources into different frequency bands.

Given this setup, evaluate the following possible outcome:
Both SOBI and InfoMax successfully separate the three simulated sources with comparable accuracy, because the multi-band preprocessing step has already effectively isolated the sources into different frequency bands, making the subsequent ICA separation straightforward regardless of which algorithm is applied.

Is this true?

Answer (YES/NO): NO